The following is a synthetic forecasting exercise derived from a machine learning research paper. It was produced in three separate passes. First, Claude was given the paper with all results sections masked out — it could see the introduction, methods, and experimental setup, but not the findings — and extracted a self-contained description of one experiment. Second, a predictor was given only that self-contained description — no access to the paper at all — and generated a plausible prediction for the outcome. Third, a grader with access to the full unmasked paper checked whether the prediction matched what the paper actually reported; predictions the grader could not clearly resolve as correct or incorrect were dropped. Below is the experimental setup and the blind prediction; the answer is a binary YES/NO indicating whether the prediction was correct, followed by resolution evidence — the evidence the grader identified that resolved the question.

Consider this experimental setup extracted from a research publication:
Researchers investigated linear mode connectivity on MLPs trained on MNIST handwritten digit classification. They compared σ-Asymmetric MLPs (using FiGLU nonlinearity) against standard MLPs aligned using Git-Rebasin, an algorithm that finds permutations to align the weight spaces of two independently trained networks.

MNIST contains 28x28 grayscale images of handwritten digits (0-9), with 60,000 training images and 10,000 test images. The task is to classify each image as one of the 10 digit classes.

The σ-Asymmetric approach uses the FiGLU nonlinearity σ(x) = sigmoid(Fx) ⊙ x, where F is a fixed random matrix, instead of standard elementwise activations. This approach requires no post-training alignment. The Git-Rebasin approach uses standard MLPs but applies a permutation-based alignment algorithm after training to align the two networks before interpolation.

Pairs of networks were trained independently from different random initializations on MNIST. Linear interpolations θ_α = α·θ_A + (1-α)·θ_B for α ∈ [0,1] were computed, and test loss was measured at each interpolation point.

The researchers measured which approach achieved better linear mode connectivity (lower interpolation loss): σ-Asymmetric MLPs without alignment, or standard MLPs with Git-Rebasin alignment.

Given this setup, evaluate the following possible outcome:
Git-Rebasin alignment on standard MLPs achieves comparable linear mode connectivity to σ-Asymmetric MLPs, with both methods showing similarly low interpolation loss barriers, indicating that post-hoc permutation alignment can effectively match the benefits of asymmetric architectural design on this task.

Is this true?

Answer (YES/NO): NO